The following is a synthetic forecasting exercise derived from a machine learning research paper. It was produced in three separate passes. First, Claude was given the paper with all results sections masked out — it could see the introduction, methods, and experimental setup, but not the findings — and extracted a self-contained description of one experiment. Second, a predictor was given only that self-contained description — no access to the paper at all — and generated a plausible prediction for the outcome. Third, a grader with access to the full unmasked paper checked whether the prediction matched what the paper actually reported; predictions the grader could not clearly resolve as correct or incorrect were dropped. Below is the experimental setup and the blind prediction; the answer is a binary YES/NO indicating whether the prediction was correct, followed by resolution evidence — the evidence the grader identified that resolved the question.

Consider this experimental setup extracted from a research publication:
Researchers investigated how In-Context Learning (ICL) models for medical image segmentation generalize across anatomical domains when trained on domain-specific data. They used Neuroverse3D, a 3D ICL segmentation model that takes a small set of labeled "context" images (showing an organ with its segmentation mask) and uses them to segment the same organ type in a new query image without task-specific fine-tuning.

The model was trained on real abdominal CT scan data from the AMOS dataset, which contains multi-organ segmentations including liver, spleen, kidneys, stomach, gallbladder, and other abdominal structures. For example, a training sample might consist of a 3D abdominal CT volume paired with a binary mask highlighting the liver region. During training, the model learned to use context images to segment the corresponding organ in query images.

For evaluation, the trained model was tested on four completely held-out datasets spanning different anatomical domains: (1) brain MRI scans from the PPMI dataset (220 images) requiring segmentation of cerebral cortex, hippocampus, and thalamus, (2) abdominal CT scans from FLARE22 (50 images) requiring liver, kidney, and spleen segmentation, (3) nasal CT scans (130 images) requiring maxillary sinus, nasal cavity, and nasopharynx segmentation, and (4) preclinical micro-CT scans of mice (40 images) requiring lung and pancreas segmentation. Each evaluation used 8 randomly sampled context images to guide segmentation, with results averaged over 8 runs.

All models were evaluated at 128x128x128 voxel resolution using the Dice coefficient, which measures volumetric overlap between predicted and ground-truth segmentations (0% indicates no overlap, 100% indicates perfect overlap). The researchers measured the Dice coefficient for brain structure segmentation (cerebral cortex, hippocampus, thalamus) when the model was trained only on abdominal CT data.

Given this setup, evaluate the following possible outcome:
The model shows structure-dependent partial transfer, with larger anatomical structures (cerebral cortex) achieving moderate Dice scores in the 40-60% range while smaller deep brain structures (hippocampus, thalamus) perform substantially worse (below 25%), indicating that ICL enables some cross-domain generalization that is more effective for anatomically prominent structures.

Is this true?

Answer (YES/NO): NO